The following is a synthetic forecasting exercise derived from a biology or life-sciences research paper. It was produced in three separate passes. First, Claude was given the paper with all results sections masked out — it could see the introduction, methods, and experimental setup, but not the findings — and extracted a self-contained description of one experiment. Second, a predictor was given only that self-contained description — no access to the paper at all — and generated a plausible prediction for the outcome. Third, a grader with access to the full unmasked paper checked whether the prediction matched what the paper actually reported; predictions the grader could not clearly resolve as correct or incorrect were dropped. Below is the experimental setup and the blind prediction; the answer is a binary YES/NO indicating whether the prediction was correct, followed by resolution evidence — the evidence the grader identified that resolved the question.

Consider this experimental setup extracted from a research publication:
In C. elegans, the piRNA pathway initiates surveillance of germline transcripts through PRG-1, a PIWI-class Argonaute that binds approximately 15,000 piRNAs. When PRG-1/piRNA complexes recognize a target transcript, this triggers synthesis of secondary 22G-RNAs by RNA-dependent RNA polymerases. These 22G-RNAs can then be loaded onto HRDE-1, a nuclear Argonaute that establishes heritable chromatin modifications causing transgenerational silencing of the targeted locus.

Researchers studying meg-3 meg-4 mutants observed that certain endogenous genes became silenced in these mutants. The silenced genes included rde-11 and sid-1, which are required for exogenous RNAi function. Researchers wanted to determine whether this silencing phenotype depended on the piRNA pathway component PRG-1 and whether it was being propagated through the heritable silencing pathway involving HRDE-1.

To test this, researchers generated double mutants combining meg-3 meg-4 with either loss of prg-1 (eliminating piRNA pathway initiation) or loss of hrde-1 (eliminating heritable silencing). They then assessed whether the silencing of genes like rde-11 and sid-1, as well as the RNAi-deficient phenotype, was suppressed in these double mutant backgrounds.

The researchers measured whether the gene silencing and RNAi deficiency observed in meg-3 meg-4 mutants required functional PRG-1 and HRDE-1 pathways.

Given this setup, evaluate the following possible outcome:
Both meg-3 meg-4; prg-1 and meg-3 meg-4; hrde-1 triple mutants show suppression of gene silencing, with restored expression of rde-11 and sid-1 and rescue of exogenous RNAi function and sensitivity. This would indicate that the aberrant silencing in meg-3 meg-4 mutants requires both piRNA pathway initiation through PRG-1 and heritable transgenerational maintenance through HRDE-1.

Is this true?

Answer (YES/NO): YES